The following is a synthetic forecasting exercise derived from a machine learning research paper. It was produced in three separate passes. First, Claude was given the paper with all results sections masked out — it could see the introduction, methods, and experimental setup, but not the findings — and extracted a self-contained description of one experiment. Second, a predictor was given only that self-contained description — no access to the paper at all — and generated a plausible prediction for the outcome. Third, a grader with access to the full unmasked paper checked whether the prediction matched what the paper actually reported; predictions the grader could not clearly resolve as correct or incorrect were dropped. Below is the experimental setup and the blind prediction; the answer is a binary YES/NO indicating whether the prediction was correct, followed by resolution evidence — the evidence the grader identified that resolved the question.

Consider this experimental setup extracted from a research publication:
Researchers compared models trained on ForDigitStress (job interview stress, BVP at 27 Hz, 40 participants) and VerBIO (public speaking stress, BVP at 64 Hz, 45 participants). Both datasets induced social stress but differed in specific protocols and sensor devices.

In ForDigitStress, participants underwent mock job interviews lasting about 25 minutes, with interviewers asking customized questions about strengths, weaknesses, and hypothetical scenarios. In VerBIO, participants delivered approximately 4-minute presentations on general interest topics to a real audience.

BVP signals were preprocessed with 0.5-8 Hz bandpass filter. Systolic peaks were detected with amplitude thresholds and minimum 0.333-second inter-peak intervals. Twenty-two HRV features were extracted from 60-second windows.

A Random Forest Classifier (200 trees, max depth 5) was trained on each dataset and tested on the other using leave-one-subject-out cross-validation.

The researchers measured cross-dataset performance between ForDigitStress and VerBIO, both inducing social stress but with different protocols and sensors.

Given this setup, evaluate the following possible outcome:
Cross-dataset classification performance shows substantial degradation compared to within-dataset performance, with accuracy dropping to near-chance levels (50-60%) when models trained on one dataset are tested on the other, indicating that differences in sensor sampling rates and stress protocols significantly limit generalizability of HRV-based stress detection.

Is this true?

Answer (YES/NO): NO